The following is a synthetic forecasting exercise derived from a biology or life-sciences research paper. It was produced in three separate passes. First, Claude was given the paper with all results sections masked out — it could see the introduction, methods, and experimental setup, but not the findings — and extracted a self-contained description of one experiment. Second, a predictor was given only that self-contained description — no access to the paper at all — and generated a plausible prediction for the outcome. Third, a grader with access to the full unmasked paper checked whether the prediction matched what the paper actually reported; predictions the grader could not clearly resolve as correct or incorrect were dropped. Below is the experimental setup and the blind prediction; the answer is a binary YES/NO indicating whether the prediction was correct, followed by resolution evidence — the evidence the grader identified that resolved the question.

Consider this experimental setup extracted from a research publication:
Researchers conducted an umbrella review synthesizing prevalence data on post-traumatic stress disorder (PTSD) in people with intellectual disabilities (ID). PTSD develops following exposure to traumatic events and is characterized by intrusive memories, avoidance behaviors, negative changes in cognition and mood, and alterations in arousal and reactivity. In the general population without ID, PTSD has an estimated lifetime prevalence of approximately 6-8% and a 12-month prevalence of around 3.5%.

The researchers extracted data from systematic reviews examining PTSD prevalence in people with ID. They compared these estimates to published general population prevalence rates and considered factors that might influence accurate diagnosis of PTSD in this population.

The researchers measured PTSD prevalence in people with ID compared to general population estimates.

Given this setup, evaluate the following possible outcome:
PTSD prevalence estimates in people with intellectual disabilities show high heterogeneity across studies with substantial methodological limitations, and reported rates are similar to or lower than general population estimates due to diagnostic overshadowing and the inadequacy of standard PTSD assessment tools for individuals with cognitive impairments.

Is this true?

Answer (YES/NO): YES